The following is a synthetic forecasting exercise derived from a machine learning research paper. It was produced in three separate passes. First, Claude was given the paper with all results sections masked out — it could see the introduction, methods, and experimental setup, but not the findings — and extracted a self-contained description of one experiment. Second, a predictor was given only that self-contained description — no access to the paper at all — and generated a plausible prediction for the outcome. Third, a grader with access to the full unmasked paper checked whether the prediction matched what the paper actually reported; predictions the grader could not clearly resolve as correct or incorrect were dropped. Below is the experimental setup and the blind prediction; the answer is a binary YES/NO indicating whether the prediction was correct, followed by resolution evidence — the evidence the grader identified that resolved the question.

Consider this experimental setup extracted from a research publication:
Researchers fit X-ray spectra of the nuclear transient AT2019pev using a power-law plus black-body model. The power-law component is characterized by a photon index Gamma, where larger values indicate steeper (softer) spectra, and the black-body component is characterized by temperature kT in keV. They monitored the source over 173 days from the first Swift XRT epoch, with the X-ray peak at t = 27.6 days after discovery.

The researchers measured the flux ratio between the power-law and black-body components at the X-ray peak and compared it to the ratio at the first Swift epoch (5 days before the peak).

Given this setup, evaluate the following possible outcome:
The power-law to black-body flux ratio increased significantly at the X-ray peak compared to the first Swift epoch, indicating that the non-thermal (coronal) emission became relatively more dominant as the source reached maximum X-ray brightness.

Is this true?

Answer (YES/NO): YES